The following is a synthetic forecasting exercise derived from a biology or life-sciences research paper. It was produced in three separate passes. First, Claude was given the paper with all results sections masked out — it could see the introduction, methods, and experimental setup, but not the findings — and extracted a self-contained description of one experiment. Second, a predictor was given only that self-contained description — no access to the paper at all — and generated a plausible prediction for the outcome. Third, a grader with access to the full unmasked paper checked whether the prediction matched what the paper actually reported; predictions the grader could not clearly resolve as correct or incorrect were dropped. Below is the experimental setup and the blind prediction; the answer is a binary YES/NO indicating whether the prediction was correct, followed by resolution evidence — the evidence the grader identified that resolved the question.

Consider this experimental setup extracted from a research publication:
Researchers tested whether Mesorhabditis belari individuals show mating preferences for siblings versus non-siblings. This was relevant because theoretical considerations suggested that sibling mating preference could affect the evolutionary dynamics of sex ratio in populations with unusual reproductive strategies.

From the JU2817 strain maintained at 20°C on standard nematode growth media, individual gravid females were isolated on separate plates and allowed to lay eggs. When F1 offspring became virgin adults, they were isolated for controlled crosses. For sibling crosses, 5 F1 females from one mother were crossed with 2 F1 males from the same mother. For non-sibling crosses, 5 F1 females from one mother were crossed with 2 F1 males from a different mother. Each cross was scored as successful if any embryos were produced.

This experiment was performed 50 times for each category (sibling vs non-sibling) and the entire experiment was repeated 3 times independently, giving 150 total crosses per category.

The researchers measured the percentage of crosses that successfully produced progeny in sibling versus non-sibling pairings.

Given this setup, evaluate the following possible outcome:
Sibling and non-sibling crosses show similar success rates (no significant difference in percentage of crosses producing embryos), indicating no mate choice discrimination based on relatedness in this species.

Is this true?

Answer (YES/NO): NO